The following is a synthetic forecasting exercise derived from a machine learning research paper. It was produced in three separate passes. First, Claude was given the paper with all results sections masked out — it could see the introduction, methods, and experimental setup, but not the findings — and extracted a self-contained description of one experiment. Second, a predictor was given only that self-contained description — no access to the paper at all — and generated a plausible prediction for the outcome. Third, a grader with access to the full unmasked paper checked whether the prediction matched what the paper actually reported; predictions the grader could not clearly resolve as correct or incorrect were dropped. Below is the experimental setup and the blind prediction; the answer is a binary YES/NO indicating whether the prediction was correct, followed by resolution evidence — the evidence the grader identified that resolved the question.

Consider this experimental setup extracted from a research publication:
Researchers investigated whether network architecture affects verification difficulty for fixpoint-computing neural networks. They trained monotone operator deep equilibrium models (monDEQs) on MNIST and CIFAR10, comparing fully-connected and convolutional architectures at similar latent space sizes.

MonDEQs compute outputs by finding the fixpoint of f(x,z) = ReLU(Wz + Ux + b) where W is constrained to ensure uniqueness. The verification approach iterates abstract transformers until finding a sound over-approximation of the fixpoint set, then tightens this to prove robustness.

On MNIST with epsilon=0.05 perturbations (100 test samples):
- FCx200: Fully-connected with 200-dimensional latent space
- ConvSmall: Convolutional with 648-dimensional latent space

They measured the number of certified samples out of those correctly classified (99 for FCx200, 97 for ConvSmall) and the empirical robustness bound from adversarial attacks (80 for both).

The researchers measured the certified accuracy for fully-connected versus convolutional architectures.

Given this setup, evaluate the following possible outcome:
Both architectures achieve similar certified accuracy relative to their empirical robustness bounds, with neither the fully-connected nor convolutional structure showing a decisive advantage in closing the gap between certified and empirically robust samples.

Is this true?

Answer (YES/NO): NO